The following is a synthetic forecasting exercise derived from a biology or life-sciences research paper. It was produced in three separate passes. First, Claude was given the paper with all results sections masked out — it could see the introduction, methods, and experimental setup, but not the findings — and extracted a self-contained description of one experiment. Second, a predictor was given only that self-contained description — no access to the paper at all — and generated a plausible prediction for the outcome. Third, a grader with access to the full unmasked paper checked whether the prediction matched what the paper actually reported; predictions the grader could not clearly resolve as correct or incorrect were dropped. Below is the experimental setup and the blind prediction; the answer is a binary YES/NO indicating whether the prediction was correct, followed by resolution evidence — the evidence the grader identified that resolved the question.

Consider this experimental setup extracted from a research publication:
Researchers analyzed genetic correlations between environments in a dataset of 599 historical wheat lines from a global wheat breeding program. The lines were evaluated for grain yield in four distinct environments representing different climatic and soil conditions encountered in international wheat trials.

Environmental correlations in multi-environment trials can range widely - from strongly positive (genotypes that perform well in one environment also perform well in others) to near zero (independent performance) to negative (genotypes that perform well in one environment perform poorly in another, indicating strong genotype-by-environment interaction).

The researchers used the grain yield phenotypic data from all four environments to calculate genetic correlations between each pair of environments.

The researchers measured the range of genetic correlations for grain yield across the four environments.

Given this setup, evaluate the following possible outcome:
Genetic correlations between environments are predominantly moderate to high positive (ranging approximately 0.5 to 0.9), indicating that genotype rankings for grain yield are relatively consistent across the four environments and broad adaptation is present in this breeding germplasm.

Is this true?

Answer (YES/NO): NO